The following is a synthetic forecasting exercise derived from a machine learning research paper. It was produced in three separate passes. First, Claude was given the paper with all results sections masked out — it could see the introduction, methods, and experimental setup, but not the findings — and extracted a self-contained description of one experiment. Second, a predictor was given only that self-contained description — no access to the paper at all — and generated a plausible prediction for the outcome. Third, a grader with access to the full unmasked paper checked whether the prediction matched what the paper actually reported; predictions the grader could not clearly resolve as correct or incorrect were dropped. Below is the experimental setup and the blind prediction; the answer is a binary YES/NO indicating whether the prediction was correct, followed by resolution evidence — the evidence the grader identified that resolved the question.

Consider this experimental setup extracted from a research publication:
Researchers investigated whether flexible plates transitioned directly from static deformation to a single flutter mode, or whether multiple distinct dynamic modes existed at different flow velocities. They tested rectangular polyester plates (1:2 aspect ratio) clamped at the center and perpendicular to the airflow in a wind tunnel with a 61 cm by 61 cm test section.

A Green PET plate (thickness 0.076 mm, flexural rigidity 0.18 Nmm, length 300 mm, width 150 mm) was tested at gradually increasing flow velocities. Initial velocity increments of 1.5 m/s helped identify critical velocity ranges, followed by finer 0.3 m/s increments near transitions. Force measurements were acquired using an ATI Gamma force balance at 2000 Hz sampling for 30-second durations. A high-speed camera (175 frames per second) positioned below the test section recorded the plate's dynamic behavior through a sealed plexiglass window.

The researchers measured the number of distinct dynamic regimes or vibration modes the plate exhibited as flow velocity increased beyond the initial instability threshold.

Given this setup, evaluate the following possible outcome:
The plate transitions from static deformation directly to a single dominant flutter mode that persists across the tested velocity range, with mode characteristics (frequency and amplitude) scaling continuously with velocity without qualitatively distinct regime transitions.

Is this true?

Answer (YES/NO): YES